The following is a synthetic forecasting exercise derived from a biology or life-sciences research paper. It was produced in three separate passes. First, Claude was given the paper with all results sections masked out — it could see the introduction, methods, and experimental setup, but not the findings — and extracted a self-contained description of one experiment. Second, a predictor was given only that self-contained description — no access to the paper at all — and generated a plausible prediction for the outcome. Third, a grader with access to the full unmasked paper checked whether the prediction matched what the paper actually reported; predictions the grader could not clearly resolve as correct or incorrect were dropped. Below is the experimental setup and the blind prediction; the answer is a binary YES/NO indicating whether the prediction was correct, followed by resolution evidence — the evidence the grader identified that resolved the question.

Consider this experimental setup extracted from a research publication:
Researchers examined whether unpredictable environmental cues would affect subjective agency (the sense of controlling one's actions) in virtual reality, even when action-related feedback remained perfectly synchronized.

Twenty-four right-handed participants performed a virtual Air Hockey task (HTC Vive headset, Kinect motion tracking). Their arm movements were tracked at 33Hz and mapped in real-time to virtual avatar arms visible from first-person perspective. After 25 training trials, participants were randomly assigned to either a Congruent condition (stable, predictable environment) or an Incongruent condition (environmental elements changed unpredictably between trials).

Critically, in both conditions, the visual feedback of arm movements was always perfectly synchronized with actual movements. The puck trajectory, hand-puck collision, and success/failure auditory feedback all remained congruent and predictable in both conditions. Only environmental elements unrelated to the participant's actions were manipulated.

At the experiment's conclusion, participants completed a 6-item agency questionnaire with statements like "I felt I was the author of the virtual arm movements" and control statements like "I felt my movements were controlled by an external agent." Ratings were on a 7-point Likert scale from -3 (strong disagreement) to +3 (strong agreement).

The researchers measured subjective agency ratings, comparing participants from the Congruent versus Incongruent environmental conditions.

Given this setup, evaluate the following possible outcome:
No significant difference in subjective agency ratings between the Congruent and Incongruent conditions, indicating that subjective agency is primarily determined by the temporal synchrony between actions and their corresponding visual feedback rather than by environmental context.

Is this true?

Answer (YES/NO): YES